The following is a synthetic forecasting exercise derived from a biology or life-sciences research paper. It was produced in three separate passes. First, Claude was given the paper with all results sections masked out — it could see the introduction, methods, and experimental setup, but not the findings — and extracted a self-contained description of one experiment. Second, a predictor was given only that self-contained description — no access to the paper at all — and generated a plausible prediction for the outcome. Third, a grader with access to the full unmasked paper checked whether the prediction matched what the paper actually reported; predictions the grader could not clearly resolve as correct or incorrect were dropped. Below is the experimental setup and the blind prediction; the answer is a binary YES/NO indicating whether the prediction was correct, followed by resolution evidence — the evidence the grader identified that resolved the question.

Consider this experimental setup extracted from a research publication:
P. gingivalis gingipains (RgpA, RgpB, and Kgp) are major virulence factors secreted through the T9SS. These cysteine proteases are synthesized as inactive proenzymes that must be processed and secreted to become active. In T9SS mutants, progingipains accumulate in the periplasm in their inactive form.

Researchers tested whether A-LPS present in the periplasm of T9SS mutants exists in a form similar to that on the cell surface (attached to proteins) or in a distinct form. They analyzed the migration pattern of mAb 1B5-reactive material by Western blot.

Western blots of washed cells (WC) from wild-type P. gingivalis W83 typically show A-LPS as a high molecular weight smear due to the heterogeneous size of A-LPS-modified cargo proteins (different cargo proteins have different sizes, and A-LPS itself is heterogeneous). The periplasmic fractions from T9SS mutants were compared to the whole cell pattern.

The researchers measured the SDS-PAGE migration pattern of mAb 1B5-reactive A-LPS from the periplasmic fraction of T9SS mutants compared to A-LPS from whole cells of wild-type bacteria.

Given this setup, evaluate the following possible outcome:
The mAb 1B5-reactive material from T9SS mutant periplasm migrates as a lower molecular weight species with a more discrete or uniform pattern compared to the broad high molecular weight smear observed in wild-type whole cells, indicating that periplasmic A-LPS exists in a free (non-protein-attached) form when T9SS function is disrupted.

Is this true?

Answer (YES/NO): YES